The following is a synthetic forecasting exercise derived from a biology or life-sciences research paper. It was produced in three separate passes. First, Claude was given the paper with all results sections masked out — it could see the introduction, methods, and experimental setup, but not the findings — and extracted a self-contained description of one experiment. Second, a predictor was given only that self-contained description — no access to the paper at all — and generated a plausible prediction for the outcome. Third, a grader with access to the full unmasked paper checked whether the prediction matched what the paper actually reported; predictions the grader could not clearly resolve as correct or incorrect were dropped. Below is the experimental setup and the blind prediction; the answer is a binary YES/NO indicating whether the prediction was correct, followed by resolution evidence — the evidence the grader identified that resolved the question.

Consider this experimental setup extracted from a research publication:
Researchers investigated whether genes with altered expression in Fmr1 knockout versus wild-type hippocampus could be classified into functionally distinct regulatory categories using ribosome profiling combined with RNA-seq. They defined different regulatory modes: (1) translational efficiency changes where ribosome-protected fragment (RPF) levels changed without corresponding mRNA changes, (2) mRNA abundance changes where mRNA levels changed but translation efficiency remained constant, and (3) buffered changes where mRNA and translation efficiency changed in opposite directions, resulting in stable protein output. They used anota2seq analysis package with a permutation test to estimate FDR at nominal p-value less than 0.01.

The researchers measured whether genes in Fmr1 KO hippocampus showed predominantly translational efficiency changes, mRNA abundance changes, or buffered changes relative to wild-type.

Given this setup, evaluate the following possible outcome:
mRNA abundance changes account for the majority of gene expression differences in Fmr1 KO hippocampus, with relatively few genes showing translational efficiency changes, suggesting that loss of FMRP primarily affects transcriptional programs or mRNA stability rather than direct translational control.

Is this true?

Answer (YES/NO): YES